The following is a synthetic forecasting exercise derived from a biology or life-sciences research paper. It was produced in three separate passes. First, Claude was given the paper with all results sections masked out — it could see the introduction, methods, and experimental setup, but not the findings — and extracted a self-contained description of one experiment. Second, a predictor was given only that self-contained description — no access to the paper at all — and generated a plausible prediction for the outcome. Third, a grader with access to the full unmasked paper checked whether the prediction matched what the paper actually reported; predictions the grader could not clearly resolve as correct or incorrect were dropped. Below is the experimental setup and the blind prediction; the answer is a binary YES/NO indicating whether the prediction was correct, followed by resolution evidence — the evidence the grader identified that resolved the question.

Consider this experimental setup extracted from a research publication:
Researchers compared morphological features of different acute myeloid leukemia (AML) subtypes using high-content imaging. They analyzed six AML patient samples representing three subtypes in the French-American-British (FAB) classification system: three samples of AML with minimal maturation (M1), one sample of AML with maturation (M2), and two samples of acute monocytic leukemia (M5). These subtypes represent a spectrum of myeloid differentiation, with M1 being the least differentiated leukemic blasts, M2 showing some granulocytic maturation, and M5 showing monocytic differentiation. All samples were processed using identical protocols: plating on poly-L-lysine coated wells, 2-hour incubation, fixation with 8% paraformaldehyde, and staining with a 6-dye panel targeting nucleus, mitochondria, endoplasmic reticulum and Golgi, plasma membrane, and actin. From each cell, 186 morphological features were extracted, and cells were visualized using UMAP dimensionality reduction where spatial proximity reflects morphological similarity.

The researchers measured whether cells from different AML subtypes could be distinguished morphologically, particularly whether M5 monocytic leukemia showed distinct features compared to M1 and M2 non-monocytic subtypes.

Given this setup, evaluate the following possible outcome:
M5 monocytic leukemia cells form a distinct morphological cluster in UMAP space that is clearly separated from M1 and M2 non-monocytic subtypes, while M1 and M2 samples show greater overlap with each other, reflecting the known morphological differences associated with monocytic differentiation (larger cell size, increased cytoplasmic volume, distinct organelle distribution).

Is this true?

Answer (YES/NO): NO